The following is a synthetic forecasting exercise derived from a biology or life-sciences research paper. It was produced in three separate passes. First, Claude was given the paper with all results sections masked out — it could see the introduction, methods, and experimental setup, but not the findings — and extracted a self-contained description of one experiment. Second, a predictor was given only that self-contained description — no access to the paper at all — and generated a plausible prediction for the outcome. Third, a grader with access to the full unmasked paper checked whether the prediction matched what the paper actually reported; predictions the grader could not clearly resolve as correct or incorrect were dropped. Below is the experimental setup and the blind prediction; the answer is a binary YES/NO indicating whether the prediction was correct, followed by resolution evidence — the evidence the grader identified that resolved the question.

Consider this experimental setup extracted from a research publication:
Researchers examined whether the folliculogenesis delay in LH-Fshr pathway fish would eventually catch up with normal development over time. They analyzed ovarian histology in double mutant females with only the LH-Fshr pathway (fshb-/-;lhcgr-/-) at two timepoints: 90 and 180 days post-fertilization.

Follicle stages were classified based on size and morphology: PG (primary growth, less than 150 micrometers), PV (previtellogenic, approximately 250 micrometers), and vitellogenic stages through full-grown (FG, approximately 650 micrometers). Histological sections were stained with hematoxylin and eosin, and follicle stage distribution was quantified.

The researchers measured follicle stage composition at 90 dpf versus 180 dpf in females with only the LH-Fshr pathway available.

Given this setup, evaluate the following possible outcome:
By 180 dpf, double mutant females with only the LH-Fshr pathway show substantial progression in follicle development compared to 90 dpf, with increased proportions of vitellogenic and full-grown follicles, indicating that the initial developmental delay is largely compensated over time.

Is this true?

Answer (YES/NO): YES